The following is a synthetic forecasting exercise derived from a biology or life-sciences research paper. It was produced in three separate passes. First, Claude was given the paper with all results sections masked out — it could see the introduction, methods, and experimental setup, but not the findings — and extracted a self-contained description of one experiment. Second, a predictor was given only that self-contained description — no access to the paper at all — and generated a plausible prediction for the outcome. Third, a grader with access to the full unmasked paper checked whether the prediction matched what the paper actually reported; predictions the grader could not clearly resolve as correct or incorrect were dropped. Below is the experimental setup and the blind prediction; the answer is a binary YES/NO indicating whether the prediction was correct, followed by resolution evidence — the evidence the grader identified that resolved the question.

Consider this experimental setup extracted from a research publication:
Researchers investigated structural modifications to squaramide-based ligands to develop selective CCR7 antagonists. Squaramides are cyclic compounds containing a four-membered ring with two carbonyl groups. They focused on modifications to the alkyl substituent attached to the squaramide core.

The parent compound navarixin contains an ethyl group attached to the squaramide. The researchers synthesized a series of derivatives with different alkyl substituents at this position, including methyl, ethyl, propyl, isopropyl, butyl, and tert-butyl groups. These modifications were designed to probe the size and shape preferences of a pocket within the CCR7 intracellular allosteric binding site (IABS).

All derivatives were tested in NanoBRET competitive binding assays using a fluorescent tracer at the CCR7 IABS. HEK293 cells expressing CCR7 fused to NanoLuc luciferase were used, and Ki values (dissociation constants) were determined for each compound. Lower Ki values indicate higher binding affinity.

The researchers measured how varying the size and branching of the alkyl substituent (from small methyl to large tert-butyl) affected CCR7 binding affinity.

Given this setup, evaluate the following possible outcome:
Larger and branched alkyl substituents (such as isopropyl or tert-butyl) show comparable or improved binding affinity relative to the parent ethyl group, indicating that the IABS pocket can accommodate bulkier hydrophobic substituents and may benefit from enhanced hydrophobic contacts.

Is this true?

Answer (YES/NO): YES